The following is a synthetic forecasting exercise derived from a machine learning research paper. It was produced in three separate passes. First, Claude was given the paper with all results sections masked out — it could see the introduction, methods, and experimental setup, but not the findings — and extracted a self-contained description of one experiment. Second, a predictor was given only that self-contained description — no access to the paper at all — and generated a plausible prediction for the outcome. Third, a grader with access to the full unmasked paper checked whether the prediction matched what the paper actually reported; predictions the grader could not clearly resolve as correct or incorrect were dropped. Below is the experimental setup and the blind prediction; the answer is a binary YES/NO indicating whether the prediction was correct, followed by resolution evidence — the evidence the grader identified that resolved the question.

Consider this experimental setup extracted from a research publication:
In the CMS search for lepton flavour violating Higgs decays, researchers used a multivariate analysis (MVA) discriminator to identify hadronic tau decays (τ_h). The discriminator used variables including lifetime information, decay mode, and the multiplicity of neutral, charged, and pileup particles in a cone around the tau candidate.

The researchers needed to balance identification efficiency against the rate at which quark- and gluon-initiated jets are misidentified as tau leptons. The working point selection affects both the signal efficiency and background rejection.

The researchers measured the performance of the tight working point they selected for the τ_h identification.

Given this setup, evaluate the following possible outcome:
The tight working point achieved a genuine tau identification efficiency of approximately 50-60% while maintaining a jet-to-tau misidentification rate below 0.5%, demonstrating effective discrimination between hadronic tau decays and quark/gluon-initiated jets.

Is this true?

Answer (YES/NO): NO